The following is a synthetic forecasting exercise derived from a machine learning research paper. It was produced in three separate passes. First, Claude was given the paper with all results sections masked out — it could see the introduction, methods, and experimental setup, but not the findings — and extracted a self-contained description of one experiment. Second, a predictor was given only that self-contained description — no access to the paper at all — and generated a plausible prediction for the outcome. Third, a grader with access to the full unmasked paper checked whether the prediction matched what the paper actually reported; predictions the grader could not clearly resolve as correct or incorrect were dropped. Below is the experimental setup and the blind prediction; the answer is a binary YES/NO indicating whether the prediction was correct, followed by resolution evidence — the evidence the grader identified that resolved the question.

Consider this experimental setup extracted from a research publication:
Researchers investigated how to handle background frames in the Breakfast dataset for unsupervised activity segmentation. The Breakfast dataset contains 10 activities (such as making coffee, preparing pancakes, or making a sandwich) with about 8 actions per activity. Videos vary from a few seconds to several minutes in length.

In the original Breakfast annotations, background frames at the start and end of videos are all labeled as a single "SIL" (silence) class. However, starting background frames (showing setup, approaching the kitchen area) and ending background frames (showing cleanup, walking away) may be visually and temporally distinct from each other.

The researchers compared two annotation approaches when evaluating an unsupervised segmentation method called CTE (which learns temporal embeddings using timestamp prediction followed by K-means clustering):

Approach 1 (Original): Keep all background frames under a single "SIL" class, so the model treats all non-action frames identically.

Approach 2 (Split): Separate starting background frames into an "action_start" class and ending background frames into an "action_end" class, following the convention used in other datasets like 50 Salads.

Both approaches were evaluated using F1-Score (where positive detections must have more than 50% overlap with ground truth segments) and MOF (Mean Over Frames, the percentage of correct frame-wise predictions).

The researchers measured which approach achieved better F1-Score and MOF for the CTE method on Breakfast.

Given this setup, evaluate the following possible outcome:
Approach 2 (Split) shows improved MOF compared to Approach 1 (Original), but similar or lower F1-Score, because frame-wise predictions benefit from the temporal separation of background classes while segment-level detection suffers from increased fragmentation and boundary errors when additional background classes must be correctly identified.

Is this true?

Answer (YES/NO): NO